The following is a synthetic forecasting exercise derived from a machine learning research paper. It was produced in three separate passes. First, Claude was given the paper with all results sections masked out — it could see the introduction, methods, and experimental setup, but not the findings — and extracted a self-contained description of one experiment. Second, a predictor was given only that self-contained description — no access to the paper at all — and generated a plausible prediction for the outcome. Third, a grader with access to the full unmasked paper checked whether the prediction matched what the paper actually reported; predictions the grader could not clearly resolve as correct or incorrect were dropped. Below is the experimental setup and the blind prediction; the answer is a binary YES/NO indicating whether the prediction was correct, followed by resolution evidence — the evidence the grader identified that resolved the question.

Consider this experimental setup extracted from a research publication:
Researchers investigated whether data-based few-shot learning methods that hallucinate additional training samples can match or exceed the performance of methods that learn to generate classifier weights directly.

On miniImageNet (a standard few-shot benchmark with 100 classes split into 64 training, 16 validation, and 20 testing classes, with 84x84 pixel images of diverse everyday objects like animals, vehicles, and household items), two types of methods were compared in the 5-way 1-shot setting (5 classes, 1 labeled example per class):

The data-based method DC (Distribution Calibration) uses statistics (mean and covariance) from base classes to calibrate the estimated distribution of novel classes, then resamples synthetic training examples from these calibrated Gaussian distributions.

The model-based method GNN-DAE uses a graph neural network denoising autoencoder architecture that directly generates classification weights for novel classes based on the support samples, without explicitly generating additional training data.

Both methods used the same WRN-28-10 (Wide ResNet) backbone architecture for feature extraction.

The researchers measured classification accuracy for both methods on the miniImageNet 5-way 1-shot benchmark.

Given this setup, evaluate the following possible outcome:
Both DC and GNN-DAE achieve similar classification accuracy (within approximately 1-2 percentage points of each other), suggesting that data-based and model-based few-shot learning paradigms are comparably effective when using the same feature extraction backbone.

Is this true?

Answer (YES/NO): NO